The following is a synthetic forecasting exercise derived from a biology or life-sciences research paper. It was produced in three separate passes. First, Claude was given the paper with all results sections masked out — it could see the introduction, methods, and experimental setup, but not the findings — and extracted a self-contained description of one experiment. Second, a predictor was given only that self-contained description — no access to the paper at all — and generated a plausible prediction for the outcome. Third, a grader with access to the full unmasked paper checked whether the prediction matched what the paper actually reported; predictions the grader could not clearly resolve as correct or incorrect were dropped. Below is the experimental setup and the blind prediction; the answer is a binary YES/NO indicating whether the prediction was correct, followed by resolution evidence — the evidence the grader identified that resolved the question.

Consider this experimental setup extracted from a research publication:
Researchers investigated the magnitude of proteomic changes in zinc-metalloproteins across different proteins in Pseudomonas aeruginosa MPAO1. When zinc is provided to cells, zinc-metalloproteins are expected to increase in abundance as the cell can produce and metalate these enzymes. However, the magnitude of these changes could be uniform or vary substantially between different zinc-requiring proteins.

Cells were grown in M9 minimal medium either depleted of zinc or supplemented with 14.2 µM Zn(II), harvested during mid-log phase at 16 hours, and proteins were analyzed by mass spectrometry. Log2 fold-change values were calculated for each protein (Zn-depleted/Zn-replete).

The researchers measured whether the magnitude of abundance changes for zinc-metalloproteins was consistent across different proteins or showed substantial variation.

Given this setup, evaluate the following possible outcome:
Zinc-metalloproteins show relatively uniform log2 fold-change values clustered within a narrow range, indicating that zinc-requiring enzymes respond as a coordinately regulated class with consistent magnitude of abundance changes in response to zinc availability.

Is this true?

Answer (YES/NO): NO